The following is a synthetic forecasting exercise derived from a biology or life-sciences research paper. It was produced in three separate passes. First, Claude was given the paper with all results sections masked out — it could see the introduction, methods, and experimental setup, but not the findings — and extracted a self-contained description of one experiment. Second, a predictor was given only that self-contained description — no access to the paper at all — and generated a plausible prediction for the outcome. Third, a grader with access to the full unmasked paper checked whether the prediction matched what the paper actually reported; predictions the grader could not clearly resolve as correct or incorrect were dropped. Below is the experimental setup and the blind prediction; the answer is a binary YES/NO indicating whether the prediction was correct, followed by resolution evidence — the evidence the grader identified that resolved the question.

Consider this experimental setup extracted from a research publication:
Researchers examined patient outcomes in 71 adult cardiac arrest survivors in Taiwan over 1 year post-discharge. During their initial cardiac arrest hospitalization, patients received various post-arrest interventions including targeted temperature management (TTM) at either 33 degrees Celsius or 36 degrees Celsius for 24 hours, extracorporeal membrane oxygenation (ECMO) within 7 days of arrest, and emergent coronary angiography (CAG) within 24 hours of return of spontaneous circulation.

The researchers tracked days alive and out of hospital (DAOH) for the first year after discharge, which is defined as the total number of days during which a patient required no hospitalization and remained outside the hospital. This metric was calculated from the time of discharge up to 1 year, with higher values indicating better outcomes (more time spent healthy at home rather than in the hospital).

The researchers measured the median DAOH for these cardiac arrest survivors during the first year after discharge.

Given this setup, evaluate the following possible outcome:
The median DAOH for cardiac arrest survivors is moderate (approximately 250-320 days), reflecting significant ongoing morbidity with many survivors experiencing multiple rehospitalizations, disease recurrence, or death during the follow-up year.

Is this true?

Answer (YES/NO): NO